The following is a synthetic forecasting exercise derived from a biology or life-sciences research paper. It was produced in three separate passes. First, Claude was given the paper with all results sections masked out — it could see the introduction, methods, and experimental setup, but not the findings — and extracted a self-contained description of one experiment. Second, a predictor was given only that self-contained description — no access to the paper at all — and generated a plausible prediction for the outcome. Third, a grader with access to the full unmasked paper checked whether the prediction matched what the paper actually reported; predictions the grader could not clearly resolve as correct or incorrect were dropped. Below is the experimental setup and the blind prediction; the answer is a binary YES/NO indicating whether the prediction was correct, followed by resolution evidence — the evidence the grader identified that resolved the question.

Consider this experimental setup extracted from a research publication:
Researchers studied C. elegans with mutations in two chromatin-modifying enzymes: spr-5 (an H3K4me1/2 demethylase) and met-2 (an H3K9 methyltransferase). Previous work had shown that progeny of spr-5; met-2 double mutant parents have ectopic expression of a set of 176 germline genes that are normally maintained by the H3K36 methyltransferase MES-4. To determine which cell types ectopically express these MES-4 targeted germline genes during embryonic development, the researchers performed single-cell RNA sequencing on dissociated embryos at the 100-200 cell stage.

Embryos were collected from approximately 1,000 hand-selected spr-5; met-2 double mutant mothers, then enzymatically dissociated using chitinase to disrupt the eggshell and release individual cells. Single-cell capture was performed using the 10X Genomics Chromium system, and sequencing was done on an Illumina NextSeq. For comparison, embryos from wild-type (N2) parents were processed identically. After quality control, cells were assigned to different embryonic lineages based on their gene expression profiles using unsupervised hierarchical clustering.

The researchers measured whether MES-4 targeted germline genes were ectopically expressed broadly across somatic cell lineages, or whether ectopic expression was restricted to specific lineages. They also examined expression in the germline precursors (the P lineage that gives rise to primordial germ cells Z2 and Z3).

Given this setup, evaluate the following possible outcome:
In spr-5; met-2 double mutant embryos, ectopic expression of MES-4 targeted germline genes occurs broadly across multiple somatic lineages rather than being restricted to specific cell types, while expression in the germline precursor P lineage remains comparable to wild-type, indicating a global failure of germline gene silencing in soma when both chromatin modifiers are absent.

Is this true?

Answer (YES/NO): NO